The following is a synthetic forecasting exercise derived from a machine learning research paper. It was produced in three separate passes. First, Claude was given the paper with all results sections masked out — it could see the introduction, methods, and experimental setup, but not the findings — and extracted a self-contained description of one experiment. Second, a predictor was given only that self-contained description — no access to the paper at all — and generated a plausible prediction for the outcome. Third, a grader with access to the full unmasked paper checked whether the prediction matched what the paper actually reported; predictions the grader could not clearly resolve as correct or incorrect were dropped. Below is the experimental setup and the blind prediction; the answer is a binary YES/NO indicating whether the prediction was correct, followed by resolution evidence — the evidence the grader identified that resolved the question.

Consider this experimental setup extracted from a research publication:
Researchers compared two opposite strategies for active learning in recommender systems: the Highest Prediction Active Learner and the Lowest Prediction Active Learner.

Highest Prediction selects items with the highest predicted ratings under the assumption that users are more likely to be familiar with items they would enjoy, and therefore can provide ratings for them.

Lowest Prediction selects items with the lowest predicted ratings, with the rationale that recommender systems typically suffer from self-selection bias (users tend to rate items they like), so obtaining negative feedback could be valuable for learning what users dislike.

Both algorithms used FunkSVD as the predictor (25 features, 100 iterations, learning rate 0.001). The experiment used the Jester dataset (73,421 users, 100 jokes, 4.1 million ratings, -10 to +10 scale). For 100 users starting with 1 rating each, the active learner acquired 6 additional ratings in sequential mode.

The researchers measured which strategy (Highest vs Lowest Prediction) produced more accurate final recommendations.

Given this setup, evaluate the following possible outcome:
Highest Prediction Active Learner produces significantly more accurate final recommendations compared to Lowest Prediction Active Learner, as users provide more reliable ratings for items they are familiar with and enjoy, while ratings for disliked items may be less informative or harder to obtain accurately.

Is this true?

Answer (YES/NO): NO